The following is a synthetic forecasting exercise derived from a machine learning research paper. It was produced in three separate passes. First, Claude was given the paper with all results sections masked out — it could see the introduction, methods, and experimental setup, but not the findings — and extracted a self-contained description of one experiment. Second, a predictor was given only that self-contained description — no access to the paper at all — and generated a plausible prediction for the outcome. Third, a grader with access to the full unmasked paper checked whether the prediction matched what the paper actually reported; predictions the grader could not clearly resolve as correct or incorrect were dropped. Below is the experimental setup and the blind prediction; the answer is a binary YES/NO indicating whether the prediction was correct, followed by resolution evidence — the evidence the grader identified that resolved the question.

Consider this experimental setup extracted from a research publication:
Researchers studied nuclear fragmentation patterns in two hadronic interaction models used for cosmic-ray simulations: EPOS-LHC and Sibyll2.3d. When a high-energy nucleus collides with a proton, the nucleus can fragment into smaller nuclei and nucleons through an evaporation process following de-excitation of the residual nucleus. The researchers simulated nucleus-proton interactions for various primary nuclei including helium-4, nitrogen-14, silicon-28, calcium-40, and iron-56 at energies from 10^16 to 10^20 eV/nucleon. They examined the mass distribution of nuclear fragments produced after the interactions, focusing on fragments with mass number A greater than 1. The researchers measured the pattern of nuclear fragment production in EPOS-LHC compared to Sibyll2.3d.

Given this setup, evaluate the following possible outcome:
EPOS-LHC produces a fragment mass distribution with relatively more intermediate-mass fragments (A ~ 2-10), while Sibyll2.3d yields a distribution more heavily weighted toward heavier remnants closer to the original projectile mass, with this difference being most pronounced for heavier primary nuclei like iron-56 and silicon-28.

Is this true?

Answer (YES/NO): NO